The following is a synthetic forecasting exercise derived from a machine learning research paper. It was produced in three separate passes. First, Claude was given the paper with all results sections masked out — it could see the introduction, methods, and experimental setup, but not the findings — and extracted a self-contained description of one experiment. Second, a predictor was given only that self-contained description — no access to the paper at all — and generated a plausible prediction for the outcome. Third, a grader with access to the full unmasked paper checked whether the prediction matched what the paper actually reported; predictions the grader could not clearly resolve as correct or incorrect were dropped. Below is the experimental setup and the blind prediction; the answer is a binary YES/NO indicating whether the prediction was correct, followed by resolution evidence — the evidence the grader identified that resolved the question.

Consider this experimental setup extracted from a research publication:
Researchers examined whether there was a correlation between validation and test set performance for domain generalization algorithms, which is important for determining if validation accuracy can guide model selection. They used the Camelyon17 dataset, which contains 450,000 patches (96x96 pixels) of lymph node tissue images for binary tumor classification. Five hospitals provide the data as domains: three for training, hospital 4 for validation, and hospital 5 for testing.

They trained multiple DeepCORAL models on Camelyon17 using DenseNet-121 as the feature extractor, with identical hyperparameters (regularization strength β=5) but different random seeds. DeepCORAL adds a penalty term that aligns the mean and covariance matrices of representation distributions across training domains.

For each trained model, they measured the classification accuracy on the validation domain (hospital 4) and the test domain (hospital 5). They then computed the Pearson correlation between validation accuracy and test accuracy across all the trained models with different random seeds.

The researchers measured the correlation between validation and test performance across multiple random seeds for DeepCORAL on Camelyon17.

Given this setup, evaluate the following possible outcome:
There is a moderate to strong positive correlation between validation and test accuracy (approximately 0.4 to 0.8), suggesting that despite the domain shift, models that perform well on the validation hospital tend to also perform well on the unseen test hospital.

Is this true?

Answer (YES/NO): NO